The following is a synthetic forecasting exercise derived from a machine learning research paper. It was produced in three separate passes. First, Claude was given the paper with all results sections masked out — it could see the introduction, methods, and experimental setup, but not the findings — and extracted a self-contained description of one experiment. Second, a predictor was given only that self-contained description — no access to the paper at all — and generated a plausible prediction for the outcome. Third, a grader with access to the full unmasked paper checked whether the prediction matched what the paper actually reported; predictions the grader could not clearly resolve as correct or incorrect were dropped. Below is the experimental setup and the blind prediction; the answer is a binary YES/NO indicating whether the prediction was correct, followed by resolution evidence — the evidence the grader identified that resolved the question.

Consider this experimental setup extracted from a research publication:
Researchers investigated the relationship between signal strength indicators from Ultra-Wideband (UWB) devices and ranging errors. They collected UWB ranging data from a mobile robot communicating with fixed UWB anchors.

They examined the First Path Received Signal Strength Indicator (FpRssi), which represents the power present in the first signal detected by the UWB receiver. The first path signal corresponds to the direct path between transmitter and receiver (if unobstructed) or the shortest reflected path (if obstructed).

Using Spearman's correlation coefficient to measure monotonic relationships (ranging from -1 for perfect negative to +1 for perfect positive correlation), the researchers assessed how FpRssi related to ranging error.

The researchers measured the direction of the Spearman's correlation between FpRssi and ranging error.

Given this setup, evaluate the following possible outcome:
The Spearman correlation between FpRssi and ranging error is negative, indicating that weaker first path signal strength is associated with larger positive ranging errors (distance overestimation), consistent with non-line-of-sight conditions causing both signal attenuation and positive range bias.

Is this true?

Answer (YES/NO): YES